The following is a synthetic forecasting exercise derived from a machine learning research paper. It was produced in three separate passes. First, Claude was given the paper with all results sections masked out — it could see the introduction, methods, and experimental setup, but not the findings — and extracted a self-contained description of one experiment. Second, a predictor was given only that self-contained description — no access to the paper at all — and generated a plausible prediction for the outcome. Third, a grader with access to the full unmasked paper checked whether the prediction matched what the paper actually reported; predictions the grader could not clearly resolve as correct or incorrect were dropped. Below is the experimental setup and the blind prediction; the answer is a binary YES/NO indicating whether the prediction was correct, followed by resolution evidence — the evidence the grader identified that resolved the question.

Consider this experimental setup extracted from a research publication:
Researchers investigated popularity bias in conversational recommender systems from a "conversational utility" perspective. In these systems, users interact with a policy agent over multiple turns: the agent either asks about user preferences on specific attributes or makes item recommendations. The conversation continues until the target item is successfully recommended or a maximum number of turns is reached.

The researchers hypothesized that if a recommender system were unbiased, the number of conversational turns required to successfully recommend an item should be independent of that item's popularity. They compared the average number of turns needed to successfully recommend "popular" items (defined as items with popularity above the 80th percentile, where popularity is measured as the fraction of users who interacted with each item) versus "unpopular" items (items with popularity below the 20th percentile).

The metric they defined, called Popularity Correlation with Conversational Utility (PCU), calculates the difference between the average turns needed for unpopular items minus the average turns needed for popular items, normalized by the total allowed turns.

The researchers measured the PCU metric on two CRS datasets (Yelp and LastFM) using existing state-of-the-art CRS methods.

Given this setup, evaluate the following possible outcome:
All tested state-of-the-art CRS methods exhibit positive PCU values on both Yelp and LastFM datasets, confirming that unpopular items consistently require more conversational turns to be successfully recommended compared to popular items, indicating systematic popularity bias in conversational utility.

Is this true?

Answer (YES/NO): YES